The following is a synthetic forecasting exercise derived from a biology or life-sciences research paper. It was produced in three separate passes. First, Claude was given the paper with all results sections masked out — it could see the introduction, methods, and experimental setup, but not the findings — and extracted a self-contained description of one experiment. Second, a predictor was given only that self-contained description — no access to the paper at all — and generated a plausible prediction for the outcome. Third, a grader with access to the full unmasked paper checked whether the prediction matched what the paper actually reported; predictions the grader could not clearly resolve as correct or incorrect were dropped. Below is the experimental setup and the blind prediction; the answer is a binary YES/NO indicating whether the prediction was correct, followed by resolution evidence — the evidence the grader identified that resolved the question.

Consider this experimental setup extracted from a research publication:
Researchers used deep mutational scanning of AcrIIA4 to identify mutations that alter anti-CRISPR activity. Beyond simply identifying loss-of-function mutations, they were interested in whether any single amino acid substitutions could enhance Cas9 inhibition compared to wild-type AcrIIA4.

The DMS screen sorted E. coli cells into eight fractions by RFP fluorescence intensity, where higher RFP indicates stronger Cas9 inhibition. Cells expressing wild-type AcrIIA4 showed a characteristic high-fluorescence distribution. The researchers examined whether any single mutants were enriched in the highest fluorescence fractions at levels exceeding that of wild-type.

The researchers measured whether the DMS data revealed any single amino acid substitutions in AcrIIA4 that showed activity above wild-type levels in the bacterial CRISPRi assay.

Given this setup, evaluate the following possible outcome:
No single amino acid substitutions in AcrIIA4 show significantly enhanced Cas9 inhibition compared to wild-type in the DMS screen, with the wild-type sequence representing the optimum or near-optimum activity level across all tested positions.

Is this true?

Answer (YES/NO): YES